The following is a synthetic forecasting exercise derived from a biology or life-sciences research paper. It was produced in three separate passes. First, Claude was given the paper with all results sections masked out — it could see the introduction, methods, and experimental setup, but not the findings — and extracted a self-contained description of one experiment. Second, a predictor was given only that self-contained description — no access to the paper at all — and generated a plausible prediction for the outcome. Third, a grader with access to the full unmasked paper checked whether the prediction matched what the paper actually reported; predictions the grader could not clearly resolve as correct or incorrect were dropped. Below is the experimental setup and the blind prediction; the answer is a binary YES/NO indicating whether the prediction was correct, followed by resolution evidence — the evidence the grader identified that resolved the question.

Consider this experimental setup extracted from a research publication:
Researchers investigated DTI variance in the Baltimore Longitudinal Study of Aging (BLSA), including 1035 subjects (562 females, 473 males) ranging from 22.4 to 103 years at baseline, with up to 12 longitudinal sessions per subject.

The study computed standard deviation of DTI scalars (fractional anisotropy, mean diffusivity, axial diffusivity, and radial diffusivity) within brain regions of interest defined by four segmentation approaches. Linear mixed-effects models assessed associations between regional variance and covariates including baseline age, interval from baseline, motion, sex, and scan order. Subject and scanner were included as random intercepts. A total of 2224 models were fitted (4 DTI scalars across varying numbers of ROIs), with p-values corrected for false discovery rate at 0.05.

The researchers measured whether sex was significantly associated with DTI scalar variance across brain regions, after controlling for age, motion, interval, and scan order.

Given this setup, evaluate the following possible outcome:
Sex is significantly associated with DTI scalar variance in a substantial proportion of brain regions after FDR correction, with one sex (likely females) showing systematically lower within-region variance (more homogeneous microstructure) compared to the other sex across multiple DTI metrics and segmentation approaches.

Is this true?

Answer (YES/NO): NO